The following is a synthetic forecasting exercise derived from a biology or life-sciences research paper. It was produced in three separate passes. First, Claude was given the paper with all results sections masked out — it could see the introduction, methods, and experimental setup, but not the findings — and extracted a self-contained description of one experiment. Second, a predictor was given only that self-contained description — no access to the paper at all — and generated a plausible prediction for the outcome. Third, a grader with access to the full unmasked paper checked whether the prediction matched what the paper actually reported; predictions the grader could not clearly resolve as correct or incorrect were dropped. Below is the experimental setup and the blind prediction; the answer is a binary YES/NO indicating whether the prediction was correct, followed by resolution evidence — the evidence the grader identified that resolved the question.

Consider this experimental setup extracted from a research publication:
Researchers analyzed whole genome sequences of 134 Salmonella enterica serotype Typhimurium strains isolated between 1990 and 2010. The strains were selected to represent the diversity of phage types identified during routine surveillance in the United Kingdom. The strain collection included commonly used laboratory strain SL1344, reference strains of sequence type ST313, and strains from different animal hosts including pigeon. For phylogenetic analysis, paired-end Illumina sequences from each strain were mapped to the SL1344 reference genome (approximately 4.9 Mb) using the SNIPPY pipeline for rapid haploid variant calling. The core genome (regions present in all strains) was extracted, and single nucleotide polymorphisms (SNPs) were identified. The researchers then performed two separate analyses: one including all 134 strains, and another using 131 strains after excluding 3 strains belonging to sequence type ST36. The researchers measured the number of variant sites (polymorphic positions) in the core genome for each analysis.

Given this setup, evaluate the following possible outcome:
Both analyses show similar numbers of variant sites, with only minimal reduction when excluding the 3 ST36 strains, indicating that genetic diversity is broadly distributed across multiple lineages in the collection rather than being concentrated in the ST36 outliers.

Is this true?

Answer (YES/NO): NO